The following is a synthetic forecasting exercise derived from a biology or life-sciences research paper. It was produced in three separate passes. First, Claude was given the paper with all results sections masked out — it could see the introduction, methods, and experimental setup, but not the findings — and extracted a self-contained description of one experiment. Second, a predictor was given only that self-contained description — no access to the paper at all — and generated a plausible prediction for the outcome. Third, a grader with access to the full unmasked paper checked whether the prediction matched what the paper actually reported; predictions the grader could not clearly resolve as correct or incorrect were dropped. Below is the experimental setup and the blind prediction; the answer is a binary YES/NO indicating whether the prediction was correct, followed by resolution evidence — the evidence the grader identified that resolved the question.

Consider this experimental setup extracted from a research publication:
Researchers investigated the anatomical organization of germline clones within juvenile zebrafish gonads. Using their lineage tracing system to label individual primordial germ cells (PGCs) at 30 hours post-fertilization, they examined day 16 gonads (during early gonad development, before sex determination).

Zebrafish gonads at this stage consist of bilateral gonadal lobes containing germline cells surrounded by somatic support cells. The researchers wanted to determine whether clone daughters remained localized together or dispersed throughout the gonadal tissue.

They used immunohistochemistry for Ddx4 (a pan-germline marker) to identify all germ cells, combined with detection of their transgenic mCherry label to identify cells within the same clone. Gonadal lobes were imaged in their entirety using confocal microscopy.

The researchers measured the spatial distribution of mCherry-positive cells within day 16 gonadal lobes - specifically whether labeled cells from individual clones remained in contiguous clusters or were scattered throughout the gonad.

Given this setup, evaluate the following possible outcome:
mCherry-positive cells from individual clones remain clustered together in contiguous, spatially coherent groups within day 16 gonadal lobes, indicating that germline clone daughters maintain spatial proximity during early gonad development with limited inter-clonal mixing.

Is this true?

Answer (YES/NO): YES